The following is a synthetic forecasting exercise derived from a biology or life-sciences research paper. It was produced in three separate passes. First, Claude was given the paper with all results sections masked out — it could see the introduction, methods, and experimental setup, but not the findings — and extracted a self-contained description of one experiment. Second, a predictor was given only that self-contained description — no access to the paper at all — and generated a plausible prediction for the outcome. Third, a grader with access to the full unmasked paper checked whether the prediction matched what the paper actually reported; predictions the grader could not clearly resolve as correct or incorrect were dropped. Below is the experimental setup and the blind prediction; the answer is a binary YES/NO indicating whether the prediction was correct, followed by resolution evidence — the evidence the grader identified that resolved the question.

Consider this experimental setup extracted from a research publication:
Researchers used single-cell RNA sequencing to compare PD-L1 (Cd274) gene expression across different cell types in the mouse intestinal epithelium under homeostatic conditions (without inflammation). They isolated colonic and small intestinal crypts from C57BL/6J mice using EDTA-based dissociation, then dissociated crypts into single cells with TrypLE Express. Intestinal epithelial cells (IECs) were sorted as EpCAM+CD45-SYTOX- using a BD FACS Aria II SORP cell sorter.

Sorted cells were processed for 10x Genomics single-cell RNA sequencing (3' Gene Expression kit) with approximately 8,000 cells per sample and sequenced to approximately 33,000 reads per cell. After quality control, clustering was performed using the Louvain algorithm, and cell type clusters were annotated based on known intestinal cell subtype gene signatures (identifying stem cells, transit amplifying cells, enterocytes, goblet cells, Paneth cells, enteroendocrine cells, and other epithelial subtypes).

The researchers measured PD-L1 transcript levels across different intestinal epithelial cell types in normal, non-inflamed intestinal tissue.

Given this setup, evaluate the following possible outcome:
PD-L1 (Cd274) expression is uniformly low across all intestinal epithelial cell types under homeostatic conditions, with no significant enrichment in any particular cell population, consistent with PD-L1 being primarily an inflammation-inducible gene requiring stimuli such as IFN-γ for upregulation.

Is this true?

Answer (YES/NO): NO